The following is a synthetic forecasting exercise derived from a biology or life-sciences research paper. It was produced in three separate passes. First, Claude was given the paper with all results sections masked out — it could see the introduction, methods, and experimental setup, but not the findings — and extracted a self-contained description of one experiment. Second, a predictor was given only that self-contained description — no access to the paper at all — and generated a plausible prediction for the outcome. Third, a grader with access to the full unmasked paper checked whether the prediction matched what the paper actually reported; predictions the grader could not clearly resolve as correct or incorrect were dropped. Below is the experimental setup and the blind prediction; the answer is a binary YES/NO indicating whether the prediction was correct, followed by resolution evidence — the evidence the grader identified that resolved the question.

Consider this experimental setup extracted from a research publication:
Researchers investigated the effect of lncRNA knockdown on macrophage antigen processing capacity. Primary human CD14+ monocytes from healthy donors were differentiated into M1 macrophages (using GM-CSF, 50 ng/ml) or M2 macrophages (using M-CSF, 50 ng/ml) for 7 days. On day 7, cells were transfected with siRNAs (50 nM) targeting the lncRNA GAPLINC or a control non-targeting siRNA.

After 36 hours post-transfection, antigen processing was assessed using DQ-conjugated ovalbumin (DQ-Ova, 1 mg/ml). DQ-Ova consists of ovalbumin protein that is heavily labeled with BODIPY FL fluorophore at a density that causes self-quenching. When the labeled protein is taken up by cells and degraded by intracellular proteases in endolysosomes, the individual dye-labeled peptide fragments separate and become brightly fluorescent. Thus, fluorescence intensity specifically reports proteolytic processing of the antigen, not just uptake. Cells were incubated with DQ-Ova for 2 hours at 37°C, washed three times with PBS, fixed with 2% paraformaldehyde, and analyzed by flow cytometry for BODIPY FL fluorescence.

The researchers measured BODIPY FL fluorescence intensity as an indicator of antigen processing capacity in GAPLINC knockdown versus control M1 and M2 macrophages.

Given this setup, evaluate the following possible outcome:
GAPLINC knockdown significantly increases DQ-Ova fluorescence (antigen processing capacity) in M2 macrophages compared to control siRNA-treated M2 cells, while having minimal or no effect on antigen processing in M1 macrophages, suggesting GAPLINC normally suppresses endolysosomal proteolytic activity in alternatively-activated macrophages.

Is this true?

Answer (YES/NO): NO